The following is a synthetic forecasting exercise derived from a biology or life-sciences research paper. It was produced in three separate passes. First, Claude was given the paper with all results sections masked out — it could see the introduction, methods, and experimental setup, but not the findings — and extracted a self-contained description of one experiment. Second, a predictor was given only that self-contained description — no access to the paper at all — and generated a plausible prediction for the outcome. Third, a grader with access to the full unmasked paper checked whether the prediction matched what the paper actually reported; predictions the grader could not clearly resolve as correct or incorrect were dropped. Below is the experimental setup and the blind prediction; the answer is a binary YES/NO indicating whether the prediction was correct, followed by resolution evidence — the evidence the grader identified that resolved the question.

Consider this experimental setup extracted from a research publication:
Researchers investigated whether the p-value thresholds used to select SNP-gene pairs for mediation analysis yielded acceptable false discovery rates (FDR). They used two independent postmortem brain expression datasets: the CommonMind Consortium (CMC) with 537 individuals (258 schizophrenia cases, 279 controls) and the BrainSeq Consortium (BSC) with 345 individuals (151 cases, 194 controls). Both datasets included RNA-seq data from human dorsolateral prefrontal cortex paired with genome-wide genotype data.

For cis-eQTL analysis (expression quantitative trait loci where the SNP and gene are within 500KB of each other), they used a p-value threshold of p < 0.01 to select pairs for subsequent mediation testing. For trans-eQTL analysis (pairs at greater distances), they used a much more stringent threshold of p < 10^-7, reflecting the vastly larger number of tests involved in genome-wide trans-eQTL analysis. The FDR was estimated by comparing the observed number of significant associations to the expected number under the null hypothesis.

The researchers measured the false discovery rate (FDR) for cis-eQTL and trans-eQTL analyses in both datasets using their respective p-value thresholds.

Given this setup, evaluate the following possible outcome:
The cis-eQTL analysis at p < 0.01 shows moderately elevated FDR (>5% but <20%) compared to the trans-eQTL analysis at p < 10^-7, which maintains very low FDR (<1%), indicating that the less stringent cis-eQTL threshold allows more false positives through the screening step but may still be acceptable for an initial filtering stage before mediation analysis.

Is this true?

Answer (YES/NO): NO